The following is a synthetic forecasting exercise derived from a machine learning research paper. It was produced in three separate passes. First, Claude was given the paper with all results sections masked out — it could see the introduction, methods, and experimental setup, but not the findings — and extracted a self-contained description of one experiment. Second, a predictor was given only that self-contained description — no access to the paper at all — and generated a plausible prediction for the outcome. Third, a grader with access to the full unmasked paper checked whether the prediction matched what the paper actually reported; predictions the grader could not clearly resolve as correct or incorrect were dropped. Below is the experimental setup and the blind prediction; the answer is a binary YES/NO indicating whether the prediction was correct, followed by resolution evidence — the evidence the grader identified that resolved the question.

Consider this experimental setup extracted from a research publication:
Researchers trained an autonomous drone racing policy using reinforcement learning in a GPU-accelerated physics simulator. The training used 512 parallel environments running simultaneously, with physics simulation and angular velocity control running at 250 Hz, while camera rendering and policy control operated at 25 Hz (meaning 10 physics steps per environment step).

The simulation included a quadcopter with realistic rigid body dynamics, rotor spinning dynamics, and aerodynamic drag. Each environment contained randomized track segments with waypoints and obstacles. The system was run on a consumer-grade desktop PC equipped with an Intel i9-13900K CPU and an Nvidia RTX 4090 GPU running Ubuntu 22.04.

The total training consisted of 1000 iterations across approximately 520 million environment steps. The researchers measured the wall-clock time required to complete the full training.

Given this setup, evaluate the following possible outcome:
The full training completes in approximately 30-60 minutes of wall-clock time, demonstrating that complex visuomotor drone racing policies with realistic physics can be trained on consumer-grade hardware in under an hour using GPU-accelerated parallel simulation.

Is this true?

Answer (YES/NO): NO